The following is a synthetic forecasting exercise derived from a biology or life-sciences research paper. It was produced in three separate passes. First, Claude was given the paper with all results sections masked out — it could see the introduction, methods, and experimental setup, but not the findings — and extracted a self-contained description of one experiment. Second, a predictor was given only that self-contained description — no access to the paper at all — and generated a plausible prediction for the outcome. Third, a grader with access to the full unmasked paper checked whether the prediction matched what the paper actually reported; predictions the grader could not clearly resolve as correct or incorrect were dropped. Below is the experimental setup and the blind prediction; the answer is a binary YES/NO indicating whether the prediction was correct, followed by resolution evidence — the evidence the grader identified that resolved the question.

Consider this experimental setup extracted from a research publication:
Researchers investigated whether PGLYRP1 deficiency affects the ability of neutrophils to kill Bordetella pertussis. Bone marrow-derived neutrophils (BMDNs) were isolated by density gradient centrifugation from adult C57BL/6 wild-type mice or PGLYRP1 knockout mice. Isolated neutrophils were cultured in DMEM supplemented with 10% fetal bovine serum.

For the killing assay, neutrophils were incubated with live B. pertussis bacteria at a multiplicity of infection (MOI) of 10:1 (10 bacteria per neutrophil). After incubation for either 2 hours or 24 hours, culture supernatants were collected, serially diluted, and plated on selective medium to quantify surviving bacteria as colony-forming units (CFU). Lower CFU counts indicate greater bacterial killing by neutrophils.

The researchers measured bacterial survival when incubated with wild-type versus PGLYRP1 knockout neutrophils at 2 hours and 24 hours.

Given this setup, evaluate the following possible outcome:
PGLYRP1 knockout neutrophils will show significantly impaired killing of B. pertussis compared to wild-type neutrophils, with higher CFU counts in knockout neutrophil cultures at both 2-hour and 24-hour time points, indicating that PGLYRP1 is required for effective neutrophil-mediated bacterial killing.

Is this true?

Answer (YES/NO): NO